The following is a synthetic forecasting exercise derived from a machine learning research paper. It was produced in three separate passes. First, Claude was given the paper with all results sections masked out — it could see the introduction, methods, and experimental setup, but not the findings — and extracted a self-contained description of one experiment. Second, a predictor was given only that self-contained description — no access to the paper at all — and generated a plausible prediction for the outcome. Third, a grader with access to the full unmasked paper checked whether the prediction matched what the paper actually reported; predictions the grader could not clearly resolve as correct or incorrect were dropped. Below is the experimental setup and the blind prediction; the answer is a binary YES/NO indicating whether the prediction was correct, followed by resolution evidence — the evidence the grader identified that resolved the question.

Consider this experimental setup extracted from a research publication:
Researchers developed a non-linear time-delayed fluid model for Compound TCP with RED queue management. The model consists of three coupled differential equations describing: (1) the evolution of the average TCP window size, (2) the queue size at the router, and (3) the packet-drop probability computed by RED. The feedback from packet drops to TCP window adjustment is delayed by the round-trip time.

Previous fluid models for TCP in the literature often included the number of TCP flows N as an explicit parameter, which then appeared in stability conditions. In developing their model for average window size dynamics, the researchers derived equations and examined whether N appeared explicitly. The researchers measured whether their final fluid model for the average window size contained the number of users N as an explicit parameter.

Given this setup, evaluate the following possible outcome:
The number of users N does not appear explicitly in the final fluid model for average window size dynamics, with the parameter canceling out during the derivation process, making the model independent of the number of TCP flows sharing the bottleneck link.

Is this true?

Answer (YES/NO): YES